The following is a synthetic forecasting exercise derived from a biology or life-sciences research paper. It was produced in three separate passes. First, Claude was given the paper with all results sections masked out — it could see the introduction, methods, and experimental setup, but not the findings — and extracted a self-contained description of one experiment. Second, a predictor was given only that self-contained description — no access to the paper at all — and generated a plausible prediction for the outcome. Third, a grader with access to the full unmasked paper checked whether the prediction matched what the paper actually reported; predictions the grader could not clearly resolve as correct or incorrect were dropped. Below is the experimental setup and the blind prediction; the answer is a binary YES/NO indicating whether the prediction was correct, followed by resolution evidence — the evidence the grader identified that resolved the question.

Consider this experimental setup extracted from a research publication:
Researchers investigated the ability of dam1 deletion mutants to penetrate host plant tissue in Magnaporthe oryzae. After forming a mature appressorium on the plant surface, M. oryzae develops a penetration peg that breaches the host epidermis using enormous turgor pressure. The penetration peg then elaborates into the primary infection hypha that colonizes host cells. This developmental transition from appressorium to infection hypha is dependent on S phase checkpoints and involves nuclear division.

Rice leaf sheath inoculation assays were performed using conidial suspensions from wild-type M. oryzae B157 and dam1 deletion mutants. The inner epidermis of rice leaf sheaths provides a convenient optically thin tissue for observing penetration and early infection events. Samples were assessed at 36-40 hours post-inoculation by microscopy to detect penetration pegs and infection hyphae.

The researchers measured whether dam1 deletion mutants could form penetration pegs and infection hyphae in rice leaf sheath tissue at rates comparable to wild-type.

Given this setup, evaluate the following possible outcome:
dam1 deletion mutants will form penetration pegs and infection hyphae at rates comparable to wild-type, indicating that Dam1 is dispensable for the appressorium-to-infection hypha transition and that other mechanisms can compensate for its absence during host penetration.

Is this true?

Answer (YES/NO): NO